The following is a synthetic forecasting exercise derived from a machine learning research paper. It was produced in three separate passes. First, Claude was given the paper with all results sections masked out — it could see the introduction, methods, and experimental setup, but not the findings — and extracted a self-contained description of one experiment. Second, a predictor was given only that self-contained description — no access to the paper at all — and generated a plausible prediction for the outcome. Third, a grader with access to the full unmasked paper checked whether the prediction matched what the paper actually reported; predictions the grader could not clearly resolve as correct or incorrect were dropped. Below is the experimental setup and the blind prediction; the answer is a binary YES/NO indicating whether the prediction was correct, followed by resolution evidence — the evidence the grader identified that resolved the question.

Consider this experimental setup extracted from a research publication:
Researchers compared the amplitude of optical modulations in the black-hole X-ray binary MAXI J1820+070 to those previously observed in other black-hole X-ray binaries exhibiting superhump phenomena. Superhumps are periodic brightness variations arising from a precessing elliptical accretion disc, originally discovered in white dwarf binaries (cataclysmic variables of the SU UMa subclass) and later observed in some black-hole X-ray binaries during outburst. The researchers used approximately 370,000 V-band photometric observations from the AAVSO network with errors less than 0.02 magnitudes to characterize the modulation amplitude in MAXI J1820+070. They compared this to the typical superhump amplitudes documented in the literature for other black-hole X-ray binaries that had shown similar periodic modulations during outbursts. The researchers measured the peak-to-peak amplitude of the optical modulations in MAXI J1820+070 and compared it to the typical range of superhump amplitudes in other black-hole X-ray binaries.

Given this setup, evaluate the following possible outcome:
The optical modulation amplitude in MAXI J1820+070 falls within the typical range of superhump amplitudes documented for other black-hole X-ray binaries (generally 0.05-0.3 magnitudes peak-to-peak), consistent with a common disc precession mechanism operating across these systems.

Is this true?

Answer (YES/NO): NO